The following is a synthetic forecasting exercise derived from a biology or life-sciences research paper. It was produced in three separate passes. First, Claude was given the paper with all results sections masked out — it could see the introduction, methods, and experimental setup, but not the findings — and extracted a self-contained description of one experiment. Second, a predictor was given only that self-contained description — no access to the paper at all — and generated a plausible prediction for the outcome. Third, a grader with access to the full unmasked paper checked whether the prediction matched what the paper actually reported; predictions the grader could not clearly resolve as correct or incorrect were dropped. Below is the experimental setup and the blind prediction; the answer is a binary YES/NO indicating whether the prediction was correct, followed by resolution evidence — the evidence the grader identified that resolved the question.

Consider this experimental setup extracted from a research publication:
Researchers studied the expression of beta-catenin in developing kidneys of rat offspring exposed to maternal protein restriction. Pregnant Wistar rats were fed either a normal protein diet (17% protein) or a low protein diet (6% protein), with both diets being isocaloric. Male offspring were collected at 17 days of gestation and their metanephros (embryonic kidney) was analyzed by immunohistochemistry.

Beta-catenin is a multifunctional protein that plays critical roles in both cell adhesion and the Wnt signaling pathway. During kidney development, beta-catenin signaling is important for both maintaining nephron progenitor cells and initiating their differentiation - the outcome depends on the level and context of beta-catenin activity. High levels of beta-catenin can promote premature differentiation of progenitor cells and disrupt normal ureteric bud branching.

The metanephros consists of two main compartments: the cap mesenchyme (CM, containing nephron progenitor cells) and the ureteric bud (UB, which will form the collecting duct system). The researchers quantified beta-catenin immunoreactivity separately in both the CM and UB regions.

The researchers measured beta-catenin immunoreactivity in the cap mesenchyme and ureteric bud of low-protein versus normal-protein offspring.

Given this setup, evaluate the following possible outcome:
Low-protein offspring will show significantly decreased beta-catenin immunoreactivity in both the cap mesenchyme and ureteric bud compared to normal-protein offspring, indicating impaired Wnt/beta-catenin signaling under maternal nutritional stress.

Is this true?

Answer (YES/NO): NO